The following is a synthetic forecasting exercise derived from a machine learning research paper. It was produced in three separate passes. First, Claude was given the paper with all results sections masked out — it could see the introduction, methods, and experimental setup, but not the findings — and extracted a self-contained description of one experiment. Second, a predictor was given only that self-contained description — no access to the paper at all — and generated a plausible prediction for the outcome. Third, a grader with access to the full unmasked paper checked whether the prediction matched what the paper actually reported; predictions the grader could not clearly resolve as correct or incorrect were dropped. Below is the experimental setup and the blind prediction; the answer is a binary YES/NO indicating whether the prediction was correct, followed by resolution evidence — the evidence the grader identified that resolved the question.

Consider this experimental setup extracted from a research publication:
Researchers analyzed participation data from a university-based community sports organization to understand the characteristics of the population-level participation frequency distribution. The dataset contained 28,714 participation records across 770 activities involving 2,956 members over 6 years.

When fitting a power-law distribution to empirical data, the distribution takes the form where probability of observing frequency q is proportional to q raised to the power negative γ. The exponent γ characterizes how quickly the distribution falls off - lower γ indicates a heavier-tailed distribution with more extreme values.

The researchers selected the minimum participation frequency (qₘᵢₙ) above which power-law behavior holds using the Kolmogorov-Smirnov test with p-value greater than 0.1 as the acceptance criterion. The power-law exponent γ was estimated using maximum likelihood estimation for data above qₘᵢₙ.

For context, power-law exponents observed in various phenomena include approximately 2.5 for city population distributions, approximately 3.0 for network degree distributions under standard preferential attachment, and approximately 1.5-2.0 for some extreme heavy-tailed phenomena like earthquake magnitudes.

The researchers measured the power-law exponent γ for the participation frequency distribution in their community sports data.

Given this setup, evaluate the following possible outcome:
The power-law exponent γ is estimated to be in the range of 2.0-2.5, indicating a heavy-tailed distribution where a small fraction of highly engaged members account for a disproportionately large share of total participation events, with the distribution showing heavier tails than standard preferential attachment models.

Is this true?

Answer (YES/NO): NO